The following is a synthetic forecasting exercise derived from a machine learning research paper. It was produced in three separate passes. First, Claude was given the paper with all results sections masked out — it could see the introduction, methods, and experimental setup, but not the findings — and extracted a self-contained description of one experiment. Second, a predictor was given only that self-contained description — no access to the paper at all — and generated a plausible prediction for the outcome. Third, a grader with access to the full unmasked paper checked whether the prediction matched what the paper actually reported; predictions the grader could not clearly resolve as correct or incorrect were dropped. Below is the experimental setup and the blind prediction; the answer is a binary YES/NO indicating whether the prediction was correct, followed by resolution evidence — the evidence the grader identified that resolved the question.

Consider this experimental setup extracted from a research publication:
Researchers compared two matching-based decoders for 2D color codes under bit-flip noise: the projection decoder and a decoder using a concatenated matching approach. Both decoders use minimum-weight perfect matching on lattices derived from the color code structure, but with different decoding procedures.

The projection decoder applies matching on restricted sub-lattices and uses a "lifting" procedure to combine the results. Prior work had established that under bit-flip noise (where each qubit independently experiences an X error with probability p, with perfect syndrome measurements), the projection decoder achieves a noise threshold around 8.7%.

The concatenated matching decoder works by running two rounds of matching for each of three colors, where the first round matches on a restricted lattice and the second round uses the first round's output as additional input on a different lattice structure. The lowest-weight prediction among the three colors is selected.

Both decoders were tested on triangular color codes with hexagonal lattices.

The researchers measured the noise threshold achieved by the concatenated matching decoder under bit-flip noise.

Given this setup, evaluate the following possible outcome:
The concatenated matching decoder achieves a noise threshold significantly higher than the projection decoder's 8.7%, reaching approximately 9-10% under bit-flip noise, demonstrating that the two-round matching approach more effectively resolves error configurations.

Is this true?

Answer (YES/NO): NO